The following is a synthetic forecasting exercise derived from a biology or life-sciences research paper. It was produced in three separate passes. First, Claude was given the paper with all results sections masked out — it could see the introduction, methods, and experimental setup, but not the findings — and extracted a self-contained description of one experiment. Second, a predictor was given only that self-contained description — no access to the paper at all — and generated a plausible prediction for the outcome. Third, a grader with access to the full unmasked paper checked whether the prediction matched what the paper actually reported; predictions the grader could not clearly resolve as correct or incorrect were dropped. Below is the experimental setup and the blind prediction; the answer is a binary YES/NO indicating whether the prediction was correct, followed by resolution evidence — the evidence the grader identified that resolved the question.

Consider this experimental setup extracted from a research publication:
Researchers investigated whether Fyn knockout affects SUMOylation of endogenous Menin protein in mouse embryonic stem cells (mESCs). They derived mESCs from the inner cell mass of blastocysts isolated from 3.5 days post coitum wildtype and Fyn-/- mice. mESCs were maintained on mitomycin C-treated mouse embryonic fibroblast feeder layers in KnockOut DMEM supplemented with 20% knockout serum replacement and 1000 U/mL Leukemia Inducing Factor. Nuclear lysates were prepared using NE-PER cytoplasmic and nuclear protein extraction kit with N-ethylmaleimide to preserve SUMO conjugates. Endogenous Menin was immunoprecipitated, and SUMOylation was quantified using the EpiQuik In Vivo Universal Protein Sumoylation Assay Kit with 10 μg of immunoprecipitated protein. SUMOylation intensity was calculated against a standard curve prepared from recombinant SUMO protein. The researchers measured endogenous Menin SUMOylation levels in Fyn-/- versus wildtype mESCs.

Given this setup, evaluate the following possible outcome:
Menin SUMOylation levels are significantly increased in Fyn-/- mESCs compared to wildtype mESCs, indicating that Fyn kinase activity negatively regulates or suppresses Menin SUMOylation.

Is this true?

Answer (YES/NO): NO